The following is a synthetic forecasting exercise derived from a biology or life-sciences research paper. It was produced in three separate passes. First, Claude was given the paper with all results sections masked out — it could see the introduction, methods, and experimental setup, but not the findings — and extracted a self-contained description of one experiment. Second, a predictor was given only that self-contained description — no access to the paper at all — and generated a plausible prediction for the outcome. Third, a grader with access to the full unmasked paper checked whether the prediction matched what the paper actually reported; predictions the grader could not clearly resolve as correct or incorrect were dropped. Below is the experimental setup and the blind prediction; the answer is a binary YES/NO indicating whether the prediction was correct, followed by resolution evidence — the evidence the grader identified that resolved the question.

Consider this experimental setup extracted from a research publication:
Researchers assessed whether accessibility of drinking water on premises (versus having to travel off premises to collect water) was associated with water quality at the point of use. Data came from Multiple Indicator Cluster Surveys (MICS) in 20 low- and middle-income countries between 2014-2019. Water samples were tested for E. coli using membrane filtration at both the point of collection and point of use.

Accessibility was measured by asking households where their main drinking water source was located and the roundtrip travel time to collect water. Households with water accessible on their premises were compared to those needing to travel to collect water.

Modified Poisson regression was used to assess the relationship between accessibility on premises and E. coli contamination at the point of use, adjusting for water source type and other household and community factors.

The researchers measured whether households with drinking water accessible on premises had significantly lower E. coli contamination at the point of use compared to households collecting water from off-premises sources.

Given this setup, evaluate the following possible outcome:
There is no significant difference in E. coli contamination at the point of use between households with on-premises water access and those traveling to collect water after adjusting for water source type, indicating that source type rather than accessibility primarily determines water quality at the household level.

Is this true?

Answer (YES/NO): NO